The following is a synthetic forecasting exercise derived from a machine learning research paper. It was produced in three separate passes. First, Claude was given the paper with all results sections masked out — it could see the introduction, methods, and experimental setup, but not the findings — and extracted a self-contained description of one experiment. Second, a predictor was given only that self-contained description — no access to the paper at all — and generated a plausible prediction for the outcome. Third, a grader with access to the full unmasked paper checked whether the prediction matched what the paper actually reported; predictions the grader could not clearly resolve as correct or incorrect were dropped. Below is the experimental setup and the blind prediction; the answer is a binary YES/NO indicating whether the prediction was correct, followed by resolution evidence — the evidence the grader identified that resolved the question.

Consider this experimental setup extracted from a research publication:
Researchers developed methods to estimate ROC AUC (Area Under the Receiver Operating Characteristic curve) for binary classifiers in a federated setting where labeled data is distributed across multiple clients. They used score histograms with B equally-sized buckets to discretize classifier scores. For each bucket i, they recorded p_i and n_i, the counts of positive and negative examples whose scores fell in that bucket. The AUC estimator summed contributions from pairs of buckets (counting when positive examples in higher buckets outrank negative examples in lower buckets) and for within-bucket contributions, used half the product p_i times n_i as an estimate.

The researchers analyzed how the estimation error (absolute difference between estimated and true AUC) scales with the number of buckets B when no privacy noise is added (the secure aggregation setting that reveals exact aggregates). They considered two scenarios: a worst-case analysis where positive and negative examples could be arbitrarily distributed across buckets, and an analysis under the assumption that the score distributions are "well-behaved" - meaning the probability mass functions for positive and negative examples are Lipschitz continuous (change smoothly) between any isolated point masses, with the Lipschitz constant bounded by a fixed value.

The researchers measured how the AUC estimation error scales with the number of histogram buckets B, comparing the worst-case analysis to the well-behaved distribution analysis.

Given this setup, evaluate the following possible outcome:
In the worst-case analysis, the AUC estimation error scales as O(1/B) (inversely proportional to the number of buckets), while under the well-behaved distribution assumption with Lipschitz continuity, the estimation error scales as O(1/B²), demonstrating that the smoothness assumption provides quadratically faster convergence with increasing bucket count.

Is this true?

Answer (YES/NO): YES